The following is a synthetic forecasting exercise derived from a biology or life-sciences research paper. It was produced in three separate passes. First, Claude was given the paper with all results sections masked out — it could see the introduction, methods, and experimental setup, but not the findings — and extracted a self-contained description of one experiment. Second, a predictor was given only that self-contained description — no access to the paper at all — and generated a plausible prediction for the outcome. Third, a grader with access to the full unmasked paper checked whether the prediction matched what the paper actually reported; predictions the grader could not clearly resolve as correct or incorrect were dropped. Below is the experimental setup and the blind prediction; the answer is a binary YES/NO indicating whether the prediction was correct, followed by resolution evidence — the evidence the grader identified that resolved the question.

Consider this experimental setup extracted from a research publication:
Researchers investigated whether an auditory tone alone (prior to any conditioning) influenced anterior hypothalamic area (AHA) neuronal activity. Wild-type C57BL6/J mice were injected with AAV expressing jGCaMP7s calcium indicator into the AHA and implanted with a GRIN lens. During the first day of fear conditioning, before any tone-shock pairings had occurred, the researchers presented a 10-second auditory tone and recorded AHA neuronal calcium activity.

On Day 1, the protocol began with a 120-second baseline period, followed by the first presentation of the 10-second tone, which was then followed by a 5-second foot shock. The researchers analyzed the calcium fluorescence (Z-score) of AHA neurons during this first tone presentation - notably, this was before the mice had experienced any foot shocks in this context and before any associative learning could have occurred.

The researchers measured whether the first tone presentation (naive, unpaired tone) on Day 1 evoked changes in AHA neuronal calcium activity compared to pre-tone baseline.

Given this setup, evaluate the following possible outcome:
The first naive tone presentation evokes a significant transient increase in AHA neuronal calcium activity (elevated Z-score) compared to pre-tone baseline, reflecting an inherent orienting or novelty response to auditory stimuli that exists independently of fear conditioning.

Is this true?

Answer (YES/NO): NO